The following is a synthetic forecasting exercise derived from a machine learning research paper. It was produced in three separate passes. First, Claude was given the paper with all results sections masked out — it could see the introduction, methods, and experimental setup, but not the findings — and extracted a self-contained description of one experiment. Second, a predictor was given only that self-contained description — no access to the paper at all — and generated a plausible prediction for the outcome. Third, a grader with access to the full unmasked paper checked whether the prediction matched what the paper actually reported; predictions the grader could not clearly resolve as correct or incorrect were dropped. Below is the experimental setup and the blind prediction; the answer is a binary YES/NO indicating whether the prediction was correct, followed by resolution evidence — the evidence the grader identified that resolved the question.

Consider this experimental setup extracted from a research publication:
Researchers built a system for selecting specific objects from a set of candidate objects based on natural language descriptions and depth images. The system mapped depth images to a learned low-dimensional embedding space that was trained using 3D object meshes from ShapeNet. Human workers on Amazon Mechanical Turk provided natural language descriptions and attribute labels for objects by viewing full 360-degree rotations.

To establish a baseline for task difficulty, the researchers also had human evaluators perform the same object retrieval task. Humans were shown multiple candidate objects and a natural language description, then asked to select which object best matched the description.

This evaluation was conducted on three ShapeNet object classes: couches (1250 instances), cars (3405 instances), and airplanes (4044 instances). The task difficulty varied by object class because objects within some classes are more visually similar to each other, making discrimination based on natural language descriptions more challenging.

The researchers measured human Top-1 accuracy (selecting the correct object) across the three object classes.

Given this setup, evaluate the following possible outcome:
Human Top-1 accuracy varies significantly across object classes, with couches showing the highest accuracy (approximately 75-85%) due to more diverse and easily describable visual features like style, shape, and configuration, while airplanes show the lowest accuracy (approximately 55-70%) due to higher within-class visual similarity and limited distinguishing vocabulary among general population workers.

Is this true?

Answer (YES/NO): YES